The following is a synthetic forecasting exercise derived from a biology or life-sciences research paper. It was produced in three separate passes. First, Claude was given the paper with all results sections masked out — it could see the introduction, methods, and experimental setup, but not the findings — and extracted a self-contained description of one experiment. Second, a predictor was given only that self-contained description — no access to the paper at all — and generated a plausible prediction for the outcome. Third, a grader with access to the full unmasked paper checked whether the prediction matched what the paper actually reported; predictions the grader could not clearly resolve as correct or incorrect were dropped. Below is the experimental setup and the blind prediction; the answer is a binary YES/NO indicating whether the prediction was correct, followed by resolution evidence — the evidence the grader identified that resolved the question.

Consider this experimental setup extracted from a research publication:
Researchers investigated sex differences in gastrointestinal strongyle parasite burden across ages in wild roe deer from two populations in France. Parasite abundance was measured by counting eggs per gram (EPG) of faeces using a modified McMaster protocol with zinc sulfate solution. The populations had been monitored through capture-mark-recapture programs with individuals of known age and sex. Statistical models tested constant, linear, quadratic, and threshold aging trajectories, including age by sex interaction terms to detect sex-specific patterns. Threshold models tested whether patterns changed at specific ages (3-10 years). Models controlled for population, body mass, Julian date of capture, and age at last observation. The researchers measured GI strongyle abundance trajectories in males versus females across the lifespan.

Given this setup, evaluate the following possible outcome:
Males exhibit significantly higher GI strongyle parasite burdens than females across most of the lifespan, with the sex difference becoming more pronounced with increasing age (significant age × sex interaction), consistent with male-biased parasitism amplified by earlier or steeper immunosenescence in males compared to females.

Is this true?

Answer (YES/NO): NO